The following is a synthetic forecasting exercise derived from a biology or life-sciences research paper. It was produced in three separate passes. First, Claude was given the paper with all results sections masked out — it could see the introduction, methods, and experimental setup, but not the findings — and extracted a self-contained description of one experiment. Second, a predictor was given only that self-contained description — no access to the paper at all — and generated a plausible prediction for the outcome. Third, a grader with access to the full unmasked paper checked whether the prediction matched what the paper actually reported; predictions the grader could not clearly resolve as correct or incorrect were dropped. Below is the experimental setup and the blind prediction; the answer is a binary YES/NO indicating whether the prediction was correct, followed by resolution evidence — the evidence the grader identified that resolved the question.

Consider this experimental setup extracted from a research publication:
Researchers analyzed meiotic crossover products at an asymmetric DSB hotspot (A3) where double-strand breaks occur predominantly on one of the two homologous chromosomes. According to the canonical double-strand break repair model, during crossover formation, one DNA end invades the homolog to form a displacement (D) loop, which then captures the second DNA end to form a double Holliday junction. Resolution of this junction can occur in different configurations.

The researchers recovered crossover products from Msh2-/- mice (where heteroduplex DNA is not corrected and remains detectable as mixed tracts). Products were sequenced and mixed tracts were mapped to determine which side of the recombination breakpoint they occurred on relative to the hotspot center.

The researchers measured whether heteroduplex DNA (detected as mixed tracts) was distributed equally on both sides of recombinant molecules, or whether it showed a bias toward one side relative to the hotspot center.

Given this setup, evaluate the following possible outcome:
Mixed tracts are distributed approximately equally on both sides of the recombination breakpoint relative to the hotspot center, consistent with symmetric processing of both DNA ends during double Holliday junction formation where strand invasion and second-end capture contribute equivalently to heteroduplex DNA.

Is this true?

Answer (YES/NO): NO